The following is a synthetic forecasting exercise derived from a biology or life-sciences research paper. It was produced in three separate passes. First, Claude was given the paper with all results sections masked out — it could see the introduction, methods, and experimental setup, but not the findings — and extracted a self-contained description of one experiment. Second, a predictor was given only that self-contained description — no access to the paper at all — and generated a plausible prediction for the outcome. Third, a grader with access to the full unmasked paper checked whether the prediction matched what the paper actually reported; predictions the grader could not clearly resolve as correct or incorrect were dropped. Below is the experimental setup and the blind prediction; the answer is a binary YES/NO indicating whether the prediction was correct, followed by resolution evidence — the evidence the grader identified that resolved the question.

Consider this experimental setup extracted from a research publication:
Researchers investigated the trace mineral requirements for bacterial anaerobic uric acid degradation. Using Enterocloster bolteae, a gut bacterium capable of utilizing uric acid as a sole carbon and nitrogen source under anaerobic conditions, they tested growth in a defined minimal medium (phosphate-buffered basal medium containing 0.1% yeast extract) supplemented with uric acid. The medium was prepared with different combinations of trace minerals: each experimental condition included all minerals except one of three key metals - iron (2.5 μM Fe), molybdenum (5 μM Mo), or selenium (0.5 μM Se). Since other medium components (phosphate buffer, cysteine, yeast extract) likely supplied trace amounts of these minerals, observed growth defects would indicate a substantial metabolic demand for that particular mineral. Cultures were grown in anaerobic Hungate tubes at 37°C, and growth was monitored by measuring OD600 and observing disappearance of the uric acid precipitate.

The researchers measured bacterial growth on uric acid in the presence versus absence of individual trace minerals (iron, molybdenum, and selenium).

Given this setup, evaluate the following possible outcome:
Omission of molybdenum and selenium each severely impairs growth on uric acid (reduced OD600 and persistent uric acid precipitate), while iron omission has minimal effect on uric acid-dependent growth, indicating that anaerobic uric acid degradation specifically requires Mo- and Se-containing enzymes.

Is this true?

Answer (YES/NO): NO